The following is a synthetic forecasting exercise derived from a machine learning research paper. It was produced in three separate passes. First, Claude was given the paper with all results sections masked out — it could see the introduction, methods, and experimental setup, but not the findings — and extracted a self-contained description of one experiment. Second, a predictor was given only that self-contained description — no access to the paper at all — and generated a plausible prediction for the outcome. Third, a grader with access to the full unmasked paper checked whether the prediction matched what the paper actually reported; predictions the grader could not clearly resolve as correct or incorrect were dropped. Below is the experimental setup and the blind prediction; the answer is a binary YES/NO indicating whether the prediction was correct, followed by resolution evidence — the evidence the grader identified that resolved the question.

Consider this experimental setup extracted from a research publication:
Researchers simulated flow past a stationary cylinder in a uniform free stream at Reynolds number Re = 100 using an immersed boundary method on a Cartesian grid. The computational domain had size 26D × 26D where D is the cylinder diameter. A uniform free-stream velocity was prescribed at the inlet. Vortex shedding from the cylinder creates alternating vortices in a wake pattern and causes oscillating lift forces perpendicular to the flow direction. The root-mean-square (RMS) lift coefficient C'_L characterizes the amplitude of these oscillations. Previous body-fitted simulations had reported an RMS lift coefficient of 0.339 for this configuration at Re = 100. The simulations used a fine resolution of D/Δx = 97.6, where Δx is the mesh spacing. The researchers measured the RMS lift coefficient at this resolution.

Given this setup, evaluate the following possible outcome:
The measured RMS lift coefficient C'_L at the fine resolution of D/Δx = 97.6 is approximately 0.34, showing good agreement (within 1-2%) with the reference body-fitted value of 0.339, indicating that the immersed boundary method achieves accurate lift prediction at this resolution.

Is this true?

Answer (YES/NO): NO